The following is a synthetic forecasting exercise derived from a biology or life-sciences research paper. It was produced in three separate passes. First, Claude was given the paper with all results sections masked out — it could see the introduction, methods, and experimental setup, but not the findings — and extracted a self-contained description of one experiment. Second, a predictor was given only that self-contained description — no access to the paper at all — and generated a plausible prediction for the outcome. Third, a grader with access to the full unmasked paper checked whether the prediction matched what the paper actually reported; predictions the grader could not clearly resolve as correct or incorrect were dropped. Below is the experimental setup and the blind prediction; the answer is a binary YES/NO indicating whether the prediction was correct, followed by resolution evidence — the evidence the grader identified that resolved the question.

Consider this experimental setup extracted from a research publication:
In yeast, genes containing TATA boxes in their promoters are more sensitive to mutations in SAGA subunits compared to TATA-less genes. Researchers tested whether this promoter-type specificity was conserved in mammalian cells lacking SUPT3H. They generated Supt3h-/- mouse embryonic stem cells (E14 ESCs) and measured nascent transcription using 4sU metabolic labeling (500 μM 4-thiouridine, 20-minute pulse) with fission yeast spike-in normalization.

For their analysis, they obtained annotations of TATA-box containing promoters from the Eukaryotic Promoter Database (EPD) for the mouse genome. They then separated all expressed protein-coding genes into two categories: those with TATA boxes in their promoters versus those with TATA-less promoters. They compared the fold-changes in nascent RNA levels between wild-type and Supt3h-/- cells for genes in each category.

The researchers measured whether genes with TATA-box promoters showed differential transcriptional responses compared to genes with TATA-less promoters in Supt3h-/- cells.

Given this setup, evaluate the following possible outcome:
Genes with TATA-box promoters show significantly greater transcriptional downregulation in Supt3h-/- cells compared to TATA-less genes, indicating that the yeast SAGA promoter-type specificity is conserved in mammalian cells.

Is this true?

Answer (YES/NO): NO